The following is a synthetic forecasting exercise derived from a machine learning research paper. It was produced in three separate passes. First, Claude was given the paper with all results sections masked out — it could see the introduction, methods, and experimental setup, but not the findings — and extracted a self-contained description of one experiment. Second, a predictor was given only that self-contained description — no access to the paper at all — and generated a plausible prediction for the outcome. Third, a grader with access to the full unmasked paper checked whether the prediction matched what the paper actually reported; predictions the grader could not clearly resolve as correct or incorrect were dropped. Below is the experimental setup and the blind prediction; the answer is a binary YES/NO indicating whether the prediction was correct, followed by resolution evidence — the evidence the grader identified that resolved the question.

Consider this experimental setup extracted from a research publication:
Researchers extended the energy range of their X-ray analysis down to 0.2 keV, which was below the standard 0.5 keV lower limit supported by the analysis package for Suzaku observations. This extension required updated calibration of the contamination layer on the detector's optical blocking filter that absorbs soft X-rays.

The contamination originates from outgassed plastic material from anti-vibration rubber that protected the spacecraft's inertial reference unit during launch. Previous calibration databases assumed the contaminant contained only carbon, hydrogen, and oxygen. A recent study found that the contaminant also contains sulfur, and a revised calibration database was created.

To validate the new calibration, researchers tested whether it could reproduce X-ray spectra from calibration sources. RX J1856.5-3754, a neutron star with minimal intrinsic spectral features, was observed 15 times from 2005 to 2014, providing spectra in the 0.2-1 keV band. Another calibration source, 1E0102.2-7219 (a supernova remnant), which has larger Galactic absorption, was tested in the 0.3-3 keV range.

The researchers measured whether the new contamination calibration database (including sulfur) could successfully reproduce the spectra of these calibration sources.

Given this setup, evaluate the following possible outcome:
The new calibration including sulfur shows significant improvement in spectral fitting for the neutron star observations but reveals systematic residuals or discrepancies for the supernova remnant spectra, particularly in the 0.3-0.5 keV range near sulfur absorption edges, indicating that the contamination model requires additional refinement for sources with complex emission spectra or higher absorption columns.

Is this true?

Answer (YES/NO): NO